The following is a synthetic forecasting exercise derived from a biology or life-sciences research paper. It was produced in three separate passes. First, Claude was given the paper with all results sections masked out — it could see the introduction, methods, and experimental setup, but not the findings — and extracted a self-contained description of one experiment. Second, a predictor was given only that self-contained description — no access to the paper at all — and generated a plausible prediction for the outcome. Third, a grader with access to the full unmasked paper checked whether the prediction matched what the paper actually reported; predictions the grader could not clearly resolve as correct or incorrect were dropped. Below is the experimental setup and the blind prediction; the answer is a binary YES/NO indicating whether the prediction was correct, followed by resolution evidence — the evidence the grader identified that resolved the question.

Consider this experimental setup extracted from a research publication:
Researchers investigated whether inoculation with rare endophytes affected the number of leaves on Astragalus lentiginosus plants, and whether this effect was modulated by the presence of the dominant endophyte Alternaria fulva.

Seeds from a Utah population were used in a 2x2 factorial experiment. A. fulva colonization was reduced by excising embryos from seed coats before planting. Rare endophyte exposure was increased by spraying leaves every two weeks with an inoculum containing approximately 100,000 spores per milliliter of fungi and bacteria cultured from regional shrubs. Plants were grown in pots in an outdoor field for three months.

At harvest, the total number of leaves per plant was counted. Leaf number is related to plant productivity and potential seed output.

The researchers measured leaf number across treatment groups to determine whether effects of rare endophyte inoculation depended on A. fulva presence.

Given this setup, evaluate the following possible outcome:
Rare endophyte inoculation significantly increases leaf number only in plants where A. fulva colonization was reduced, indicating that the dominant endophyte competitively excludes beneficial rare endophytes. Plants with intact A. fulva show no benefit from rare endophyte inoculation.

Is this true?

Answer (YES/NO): NO